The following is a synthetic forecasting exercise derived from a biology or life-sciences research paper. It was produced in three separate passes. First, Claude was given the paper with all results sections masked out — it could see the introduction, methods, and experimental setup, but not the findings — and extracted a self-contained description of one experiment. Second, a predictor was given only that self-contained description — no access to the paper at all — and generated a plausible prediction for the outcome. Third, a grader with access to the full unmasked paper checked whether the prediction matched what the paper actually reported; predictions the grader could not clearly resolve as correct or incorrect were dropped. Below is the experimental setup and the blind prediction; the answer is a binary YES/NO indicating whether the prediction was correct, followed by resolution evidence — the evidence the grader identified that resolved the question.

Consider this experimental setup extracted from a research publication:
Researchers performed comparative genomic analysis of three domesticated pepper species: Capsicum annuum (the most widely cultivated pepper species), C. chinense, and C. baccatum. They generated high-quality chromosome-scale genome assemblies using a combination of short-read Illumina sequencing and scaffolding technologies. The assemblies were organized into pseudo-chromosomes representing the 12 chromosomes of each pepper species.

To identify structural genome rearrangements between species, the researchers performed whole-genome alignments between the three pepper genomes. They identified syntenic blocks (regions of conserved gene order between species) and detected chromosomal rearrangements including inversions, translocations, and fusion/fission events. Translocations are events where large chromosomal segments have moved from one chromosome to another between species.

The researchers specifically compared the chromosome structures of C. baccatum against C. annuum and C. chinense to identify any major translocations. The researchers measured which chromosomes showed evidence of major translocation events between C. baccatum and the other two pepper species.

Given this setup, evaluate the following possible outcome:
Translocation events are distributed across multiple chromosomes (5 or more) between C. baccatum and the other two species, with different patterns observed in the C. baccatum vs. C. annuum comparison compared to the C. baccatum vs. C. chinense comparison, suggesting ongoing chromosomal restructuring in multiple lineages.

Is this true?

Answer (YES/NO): NO